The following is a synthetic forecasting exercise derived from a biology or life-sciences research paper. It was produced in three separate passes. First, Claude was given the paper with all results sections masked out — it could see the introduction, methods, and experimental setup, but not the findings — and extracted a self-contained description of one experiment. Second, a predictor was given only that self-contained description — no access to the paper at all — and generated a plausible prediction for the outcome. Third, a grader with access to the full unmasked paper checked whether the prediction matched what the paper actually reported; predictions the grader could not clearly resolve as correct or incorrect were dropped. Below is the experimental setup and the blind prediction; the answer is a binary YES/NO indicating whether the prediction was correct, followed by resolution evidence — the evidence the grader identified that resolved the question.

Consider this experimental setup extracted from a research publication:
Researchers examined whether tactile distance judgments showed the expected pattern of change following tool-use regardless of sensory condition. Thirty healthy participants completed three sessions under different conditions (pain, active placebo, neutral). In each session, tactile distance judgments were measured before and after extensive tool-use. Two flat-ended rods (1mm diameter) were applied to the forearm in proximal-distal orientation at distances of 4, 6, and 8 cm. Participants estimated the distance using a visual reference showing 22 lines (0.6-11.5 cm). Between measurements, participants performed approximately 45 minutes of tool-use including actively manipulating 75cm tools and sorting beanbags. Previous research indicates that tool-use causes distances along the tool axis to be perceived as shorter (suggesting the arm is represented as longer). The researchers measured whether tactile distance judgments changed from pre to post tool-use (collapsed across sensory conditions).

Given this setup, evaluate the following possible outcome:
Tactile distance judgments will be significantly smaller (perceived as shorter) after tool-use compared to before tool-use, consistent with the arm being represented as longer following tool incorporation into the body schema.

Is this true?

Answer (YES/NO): YES